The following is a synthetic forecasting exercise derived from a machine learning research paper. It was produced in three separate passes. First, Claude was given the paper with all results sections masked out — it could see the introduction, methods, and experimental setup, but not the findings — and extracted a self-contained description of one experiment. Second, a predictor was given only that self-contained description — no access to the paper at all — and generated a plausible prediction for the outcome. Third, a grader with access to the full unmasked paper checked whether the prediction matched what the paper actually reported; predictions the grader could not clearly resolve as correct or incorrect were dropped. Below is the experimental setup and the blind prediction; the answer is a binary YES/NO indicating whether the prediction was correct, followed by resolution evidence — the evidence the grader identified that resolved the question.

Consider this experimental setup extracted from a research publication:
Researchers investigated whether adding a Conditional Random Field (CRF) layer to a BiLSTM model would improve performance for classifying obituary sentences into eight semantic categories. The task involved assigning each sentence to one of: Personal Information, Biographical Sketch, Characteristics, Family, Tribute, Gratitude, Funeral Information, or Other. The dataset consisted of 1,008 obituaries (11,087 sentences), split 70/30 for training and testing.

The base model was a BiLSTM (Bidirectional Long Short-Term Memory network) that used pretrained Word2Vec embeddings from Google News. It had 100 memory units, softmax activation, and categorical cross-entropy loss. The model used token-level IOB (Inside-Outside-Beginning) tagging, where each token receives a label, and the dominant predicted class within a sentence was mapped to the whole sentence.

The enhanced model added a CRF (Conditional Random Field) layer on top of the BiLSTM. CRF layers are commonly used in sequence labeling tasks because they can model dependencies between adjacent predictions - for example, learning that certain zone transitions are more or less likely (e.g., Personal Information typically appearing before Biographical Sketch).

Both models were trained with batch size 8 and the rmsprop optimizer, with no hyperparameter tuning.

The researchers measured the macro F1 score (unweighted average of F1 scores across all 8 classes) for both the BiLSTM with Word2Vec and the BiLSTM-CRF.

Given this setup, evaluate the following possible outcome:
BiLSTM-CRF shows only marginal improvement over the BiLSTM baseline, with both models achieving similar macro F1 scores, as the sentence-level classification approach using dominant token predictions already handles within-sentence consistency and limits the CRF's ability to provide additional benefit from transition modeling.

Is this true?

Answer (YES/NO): NO